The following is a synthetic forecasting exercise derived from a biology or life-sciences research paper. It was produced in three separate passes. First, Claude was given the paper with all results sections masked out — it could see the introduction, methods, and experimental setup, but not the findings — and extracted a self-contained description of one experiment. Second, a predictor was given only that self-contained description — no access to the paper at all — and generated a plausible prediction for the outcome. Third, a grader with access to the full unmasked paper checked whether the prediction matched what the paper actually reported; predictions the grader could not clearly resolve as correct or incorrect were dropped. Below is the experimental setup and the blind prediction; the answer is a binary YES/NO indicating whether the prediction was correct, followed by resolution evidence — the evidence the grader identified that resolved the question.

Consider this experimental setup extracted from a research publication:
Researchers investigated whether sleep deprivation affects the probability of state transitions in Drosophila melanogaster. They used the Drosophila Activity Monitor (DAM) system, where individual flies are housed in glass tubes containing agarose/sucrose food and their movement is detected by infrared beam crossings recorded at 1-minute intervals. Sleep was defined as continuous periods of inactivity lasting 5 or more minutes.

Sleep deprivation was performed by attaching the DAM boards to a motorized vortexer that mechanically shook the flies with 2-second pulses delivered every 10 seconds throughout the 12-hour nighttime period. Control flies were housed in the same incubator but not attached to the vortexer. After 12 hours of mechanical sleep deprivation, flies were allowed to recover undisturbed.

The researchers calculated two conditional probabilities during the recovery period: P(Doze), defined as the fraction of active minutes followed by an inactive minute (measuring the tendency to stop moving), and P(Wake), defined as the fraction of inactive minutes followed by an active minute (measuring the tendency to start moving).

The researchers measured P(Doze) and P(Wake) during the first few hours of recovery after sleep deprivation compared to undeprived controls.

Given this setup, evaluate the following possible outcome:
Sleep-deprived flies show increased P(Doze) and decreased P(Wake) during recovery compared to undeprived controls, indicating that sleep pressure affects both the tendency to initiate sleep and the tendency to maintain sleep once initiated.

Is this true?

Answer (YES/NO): YES